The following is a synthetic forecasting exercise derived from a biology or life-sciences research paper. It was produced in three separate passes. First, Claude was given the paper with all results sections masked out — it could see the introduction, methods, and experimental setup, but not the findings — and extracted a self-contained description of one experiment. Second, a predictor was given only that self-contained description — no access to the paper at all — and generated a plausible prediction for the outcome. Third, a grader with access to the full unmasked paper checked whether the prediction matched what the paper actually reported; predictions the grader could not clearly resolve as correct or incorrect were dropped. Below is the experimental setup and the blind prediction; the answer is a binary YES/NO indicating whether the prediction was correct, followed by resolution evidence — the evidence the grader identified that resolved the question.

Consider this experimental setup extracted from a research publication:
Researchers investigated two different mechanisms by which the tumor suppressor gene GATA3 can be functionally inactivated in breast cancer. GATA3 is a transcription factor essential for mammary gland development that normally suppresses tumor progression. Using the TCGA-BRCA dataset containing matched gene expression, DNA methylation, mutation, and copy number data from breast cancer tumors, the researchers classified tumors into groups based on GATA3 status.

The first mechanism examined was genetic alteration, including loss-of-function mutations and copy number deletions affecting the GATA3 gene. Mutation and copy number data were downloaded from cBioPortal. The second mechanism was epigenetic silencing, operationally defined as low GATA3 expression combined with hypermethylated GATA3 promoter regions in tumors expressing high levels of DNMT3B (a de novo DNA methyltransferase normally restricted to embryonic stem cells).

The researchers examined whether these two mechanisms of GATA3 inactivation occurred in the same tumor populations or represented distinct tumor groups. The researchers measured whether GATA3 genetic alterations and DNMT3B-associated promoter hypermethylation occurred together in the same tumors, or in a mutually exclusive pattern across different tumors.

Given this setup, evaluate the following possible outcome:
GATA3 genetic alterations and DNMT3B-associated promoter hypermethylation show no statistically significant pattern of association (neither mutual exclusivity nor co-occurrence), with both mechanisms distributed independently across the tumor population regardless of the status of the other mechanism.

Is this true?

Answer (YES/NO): NO